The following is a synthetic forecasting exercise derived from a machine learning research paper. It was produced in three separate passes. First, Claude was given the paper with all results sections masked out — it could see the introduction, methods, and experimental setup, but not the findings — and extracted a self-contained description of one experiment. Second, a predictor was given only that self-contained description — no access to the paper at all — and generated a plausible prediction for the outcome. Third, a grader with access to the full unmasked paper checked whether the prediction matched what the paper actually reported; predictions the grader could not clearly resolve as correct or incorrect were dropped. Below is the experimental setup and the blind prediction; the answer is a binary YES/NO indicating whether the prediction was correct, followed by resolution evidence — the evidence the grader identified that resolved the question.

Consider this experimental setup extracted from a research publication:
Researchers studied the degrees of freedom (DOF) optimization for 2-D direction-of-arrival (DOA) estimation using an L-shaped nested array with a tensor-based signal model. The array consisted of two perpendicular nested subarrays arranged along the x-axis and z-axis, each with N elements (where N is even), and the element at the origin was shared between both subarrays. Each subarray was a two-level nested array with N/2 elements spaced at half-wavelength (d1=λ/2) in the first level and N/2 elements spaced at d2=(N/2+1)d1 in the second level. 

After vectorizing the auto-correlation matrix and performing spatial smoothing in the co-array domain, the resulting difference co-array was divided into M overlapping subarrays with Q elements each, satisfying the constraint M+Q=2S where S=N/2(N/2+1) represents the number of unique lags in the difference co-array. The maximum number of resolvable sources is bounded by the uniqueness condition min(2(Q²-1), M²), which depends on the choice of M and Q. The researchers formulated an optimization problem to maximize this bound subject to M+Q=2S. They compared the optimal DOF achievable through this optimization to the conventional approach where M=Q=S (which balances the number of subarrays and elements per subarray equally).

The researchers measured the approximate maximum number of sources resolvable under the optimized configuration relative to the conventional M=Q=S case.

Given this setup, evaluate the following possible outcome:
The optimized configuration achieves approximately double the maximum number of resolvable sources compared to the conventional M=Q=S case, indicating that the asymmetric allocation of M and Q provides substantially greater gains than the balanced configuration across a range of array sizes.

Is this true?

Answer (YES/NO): NO